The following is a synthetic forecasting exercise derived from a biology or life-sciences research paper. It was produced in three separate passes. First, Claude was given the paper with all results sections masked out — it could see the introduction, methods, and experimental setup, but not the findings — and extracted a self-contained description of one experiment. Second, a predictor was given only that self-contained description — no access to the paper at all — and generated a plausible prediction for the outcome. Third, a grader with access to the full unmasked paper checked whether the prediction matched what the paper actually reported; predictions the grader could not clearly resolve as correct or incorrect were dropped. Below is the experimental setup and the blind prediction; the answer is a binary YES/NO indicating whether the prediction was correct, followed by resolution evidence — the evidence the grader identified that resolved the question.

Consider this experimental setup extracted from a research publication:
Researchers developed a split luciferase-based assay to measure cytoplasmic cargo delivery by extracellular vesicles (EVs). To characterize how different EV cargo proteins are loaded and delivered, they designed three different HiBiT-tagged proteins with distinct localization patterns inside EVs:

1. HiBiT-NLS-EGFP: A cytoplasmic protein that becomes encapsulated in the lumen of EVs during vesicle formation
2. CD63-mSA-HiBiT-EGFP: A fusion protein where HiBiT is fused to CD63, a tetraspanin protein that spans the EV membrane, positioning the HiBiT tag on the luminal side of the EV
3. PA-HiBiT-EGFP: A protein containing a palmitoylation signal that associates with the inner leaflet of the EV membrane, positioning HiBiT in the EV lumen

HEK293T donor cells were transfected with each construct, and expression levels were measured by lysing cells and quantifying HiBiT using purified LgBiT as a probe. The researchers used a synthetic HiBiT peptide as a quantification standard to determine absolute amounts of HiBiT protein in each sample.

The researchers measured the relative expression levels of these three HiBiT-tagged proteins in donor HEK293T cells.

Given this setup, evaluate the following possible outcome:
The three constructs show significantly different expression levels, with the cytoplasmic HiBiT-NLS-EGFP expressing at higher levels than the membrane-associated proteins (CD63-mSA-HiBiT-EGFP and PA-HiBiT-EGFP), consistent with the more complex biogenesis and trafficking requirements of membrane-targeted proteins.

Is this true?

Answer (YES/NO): YES